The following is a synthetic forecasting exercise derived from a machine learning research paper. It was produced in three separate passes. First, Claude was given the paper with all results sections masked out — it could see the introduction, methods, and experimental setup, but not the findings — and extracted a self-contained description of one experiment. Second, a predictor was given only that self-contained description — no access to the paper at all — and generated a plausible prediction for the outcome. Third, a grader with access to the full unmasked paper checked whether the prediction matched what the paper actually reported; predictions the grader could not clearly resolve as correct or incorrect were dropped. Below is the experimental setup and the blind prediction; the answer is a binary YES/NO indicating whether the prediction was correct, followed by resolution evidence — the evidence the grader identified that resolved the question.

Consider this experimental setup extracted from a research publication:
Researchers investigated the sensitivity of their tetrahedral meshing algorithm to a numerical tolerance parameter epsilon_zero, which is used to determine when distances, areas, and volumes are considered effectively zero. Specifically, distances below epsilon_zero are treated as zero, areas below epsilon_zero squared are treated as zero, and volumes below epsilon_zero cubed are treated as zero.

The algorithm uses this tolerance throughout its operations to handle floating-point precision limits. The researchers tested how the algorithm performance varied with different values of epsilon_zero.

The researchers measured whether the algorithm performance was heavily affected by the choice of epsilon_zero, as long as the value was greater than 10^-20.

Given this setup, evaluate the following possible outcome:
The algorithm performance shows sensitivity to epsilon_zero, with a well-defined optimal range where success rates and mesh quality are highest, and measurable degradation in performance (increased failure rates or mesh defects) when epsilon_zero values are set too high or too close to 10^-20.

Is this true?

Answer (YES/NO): NO